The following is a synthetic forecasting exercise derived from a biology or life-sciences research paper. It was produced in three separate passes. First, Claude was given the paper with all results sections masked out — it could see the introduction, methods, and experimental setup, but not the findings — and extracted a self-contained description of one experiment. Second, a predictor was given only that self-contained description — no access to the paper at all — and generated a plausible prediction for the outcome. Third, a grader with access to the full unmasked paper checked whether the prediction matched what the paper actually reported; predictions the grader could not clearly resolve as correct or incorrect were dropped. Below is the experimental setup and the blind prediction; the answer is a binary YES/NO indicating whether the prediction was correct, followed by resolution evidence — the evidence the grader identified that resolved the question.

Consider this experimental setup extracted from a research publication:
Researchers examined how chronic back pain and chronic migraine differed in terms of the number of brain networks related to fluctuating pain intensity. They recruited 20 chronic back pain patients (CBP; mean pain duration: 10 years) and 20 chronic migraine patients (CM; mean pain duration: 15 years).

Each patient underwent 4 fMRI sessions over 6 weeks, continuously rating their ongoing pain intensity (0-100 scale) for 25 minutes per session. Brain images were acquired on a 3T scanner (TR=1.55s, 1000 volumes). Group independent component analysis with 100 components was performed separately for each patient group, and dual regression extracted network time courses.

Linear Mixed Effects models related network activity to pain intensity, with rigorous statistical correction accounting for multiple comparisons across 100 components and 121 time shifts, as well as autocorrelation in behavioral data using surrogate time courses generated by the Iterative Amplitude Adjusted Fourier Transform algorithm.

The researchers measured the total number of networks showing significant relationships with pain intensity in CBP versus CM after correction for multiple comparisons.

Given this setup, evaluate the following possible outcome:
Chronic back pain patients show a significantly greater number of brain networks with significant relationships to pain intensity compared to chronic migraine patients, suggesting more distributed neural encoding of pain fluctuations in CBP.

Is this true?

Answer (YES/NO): YES